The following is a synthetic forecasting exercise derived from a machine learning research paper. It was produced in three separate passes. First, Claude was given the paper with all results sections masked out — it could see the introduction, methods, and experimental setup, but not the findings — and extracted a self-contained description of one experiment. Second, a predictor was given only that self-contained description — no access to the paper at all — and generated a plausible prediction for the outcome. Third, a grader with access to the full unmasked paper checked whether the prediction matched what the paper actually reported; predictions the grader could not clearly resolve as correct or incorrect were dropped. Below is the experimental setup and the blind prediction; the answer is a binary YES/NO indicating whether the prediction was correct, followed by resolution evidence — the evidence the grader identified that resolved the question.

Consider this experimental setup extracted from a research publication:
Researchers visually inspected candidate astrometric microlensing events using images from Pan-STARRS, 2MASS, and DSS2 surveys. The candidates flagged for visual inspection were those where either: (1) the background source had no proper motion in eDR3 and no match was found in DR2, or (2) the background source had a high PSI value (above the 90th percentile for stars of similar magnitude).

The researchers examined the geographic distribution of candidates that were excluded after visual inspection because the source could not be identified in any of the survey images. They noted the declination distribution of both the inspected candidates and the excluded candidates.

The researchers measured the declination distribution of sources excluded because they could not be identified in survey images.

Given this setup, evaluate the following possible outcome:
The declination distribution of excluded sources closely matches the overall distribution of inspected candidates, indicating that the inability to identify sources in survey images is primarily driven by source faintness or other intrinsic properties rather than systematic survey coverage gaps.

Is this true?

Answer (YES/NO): NO